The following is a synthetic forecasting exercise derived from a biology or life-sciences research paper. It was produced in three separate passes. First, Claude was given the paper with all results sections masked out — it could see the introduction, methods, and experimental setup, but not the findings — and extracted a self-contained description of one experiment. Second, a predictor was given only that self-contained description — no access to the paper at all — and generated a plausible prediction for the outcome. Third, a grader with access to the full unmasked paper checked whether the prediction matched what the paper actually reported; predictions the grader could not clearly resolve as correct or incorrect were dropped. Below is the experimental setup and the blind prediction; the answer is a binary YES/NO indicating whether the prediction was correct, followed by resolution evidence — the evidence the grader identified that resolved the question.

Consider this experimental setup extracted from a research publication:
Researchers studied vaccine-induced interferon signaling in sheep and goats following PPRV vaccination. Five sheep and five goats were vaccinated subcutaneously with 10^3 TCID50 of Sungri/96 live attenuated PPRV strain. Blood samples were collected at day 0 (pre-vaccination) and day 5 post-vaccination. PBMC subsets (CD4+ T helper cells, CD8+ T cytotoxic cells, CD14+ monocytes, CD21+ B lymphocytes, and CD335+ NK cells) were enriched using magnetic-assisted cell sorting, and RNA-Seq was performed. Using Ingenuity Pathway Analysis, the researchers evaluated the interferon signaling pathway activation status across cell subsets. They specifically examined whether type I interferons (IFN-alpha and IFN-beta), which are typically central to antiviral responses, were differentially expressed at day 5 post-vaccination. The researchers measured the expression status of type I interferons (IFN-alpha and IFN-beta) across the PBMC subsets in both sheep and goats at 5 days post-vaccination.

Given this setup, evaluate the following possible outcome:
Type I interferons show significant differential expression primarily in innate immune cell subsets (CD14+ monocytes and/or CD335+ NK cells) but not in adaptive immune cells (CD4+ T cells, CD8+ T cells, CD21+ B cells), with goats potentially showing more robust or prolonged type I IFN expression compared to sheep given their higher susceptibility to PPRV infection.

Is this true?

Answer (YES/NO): NO